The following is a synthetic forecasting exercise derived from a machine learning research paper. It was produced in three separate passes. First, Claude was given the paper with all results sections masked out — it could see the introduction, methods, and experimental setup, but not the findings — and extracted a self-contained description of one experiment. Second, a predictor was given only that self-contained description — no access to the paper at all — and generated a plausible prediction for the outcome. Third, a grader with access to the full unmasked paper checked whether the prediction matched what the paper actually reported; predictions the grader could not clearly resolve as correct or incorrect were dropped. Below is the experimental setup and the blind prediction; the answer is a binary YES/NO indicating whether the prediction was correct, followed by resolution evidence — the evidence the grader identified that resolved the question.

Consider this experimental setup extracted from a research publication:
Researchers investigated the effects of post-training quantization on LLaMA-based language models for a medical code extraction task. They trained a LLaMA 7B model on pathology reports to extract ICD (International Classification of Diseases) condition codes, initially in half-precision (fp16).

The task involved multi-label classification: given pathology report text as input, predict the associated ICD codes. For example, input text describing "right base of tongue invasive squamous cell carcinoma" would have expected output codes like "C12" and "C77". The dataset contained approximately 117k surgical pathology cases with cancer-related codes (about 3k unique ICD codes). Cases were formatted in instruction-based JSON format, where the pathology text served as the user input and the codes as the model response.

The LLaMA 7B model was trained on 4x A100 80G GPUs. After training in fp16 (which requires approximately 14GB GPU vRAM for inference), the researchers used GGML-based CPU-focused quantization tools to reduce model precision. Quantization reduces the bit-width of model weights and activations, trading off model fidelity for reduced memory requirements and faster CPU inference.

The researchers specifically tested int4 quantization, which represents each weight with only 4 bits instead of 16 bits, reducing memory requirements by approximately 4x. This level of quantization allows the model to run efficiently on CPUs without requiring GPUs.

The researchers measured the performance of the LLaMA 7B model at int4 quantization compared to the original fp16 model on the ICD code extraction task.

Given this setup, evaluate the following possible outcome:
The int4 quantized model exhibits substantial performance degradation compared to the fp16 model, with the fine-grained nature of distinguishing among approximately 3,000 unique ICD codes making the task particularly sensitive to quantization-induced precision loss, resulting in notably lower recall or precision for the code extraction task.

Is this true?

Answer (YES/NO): NO